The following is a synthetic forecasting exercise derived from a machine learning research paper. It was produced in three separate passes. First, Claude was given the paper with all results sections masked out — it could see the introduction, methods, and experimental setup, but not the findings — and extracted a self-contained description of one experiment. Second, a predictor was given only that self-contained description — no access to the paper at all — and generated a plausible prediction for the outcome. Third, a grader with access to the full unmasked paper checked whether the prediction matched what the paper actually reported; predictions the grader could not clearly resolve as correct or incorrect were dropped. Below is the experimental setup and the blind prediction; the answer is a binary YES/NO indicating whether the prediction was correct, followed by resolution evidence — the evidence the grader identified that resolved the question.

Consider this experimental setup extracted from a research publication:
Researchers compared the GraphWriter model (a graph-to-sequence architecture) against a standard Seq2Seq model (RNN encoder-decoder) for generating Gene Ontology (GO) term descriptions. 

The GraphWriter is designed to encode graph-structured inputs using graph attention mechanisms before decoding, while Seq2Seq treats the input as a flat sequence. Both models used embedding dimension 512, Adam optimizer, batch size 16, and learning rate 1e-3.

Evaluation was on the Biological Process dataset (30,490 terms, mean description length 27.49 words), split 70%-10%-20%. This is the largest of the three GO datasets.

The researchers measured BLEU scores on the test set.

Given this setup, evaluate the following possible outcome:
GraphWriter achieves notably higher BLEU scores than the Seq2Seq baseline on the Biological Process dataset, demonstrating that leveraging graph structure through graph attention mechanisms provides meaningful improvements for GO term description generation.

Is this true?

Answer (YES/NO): YES